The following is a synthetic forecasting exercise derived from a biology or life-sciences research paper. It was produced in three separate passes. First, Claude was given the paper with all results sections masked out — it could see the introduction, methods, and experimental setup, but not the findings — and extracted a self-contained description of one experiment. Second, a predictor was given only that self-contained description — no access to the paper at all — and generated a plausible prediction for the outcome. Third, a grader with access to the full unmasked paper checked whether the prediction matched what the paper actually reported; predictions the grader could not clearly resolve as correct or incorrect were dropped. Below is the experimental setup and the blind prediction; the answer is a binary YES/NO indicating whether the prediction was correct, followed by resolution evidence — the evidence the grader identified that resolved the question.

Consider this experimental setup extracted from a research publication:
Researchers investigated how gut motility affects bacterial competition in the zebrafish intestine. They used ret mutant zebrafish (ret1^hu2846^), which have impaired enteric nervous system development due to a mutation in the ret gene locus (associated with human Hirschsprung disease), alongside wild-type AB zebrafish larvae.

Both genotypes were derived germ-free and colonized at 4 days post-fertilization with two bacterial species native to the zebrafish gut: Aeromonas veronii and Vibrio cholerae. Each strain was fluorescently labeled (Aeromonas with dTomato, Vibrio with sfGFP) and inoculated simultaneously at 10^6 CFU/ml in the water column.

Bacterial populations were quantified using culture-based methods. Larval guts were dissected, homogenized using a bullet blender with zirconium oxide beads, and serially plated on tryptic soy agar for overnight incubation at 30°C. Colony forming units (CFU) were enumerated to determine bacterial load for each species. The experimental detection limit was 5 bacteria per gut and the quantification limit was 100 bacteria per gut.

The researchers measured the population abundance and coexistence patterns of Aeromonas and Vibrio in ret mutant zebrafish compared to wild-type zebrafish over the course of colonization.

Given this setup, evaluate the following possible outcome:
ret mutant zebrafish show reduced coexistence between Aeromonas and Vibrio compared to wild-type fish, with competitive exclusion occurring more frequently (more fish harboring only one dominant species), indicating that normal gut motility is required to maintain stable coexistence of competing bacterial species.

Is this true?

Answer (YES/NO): NO